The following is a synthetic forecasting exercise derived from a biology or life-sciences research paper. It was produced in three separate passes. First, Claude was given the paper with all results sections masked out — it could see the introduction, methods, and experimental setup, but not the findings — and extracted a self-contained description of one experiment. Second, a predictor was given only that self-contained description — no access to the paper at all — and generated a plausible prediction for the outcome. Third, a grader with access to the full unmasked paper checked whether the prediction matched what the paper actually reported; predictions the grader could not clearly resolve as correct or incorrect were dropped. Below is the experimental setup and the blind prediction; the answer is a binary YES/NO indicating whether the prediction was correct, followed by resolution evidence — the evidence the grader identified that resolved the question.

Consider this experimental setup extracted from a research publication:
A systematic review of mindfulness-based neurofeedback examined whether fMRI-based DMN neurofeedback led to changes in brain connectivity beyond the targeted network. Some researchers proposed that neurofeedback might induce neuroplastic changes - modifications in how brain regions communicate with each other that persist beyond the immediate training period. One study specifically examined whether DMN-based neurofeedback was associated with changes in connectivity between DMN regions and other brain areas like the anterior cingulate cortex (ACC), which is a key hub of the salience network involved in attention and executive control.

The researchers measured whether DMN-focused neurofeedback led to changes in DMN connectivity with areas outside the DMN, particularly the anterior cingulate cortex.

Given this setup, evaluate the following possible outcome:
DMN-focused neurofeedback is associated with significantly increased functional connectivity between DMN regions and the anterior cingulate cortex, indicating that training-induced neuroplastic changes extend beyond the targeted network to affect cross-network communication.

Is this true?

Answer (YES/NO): NO